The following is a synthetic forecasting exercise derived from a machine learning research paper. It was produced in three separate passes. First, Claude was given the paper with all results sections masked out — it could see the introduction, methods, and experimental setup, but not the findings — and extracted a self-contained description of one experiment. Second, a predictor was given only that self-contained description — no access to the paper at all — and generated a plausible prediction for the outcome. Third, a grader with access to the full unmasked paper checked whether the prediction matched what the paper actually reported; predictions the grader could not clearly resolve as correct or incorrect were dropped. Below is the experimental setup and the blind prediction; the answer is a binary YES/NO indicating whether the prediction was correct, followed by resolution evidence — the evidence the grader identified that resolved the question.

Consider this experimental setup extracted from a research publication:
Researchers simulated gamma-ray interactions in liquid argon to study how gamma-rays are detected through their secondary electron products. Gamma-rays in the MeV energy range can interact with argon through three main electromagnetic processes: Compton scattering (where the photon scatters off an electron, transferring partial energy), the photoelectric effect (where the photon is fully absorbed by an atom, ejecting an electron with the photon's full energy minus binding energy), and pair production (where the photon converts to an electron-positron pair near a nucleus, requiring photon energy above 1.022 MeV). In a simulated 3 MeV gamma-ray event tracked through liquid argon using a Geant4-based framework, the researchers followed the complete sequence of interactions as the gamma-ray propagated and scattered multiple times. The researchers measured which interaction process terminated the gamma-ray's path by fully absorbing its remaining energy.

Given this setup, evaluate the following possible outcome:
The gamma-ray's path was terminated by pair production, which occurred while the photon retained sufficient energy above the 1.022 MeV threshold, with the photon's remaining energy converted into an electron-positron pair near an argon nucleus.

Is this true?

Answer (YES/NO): NO